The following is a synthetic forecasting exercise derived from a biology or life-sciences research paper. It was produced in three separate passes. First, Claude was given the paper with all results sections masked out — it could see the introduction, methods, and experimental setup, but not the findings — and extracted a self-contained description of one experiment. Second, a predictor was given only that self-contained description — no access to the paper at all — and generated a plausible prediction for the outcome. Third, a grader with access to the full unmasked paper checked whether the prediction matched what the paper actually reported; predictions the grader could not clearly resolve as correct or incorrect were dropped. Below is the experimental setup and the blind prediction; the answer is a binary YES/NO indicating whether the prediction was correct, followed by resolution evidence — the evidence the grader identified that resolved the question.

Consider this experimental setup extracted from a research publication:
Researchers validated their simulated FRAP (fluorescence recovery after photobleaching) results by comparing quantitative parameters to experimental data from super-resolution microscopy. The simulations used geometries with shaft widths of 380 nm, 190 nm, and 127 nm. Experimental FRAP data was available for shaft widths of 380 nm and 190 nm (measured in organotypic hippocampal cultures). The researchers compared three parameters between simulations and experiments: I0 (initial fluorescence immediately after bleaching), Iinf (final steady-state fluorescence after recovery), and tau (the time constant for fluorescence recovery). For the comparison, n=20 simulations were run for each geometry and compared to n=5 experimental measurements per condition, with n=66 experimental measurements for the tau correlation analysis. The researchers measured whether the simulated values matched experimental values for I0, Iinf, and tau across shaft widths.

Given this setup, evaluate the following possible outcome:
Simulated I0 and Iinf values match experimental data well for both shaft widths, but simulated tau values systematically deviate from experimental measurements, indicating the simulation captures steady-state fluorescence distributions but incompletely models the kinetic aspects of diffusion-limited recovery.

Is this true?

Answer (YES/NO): NO